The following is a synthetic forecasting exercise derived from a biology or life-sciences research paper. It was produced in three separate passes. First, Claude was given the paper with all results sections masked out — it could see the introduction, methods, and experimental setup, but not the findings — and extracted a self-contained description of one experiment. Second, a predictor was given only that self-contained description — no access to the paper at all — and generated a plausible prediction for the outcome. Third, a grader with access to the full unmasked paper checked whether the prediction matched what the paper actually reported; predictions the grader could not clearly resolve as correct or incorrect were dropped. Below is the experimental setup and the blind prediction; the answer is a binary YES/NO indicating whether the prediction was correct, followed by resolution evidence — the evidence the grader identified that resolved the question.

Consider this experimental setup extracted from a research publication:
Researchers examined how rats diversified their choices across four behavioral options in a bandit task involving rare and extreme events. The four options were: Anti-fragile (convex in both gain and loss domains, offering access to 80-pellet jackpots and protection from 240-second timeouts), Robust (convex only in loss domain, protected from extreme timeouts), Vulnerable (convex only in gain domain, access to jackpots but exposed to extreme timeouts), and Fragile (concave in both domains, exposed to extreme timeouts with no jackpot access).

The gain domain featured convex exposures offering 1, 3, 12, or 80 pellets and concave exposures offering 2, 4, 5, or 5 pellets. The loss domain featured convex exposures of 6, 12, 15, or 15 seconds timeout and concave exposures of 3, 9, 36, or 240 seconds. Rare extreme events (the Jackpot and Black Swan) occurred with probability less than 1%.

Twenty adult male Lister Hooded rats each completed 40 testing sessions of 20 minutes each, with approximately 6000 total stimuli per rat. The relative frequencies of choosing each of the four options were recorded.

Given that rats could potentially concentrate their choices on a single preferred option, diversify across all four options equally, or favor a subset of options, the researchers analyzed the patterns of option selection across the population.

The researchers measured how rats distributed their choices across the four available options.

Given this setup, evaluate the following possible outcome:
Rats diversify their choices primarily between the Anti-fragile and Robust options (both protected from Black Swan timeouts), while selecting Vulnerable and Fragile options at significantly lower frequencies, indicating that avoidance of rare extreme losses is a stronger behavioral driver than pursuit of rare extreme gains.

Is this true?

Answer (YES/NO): NO